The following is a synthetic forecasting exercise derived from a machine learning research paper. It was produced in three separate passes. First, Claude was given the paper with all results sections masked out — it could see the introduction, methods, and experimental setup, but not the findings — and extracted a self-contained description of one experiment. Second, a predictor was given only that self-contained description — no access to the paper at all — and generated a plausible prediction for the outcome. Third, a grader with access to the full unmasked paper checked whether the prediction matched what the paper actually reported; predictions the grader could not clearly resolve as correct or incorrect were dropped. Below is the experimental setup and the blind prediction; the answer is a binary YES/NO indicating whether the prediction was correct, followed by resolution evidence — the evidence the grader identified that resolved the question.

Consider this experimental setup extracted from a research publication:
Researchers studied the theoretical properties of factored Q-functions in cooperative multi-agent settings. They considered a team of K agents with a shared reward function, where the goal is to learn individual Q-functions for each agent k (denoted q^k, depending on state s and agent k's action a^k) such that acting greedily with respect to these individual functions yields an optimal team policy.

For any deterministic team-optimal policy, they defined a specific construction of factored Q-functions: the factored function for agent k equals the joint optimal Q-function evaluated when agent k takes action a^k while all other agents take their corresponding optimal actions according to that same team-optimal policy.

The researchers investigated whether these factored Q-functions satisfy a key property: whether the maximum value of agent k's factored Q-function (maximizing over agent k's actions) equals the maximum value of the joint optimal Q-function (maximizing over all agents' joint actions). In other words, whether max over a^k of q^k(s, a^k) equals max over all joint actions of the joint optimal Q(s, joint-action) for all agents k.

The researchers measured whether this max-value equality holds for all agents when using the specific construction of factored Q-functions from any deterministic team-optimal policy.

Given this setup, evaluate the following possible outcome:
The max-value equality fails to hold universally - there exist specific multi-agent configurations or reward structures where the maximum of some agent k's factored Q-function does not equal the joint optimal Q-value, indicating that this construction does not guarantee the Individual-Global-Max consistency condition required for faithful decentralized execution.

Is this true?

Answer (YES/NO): NO